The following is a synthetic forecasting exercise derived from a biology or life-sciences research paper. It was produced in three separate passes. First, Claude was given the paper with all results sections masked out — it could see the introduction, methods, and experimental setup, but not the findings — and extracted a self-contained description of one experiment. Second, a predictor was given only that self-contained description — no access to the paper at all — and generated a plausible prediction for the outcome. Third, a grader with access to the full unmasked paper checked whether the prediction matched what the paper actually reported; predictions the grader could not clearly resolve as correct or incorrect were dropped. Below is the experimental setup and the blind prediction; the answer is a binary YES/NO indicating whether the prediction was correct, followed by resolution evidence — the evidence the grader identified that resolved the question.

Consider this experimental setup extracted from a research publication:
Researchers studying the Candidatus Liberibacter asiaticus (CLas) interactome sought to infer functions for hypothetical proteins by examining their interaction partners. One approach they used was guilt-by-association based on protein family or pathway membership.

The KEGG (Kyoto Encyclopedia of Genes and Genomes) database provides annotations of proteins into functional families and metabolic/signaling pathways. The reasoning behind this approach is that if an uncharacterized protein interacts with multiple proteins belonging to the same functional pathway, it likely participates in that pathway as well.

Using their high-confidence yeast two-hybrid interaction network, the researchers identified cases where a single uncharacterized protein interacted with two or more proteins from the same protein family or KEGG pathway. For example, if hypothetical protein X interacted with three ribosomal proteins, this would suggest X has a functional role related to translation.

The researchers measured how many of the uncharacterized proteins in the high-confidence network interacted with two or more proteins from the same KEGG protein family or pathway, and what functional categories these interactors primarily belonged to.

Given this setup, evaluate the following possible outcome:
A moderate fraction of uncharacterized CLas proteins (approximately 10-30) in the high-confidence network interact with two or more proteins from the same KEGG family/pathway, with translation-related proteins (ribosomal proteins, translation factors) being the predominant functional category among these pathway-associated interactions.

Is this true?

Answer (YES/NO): NO